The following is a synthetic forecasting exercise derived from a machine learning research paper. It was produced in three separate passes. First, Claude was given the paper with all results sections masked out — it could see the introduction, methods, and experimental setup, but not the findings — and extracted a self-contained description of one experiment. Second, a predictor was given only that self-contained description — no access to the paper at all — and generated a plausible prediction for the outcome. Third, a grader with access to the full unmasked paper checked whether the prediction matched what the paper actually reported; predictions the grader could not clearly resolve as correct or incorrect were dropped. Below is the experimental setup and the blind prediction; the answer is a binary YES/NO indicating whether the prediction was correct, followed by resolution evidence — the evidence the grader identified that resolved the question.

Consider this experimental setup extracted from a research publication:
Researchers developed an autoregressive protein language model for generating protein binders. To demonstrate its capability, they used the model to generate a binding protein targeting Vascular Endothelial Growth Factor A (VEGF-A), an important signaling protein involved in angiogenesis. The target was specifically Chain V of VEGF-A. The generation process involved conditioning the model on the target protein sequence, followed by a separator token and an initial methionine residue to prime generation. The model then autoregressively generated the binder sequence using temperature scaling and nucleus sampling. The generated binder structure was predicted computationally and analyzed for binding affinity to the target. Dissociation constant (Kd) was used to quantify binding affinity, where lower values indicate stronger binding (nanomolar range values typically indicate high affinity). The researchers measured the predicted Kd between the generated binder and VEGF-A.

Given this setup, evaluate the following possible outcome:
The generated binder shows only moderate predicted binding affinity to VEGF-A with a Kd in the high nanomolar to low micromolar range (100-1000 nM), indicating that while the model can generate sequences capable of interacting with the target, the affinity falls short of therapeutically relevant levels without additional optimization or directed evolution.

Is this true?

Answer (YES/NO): NO